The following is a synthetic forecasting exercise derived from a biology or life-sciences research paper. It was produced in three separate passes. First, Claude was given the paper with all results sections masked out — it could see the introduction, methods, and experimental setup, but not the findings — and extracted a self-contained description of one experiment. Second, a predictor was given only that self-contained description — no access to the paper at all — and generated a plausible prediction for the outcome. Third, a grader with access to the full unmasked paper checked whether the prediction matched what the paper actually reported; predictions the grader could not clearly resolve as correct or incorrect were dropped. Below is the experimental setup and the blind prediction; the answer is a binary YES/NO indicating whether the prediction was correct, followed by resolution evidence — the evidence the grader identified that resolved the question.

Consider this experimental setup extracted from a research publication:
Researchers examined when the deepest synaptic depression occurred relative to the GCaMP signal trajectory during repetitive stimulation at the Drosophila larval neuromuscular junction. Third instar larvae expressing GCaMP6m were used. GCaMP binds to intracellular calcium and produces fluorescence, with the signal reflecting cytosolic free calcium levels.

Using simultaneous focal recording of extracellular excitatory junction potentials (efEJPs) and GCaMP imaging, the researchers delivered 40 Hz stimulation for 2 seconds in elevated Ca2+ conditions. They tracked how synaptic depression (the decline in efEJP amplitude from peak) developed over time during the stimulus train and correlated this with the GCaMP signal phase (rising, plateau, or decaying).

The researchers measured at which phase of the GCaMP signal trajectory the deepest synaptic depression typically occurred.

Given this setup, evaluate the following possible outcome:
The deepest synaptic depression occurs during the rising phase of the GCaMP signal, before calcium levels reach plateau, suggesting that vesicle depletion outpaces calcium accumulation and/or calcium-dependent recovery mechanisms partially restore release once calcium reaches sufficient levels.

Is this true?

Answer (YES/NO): NO